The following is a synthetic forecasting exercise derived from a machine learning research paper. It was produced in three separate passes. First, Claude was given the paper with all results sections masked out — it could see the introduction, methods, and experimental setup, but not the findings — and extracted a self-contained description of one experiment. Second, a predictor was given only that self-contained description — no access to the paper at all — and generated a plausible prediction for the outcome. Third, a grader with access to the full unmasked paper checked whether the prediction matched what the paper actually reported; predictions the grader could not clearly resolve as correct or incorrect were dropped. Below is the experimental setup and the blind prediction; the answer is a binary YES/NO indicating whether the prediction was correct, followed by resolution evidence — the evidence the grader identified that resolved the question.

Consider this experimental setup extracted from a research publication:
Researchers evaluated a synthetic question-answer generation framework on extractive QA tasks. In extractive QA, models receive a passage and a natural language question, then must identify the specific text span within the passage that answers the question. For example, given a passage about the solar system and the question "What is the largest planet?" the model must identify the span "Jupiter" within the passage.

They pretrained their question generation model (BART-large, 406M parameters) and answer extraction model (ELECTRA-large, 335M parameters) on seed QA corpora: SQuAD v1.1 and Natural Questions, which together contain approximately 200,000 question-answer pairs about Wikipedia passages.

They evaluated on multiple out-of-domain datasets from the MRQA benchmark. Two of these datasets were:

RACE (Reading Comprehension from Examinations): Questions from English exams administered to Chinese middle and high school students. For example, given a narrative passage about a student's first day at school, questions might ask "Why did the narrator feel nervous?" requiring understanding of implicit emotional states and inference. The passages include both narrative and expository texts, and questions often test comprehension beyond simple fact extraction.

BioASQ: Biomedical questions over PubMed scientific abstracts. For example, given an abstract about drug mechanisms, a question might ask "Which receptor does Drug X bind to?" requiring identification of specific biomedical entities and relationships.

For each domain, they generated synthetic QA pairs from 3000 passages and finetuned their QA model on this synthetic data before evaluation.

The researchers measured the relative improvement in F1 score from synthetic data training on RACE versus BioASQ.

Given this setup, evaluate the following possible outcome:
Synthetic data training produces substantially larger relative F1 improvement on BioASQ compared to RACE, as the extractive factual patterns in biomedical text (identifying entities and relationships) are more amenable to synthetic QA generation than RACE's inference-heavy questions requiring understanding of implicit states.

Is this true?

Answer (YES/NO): NO